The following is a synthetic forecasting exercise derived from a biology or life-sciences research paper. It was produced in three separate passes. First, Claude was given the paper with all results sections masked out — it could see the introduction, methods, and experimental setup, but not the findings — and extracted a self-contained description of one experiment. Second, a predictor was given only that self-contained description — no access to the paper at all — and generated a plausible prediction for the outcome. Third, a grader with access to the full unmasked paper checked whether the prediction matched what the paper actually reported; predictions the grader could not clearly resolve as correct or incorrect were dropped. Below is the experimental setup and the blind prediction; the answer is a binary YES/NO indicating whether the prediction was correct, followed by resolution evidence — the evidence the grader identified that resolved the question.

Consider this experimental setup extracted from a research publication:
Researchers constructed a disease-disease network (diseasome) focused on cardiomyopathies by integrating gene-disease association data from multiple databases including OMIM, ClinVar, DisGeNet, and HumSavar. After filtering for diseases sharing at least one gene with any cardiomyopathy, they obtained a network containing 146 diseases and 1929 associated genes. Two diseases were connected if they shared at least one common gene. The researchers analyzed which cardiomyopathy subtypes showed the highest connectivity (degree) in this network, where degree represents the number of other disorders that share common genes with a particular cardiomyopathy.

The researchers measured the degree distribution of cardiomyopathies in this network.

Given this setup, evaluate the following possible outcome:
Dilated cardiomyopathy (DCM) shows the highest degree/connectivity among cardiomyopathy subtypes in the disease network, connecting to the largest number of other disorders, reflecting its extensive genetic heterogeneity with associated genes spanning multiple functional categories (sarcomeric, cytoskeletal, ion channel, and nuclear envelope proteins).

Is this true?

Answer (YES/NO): YES